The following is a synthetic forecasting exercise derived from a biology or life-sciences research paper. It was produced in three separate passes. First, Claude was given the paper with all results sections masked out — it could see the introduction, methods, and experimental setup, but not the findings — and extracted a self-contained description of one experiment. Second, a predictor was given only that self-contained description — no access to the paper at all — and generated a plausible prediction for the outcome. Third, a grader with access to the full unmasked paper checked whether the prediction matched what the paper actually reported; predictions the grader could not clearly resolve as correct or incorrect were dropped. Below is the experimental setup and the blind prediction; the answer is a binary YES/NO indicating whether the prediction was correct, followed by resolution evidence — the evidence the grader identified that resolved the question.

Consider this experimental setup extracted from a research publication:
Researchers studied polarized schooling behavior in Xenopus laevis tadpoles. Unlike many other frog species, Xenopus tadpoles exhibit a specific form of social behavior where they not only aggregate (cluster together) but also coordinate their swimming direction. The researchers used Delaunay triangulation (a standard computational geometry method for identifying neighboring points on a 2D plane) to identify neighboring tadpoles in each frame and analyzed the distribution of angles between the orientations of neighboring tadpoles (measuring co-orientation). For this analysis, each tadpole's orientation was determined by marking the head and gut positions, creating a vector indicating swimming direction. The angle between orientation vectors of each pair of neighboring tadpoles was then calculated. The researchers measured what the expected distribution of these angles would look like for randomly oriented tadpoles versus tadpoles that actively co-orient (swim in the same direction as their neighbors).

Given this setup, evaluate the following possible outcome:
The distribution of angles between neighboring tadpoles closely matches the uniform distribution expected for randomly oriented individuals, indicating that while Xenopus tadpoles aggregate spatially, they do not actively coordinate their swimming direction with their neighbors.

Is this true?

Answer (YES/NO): NO